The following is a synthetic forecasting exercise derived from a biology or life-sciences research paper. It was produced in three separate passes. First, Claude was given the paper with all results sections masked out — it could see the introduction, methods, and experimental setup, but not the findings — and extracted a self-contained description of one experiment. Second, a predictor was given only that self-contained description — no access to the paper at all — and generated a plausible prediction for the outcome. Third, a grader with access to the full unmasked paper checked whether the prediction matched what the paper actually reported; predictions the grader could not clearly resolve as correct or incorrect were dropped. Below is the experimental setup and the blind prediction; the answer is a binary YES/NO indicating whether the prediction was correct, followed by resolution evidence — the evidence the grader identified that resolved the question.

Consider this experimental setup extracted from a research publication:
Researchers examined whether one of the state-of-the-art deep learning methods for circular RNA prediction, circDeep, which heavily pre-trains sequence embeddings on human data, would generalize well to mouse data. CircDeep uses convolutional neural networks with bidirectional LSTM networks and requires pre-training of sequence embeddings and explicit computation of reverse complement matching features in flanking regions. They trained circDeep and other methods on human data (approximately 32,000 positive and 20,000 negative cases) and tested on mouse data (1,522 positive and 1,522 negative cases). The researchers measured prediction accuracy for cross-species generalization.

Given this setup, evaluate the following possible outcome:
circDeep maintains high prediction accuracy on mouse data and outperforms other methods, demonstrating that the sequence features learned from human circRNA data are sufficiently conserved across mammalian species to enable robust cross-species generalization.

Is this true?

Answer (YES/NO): NO